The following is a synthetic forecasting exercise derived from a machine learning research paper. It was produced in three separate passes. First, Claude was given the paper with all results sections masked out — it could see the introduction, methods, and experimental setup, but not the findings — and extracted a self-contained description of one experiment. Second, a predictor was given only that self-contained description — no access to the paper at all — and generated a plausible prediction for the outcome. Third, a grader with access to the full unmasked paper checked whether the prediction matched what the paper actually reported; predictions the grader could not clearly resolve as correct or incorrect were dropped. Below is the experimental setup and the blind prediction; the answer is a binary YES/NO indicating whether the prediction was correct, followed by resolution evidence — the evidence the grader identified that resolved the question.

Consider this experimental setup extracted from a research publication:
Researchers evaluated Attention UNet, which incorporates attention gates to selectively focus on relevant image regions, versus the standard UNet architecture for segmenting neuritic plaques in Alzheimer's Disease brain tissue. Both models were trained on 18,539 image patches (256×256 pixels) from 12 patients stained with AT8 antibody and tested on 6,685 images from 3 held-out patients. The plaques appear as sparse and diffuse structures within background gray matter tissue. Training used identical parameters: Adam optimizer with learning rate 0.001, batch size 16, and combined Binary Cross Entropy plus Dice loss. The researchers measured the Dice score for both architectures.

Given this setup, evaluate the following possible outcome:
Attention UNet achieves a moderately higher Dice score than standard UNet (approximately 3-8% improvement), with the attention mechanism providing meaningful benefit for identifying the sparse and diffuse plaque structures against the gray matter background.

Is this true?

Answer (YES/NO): NO